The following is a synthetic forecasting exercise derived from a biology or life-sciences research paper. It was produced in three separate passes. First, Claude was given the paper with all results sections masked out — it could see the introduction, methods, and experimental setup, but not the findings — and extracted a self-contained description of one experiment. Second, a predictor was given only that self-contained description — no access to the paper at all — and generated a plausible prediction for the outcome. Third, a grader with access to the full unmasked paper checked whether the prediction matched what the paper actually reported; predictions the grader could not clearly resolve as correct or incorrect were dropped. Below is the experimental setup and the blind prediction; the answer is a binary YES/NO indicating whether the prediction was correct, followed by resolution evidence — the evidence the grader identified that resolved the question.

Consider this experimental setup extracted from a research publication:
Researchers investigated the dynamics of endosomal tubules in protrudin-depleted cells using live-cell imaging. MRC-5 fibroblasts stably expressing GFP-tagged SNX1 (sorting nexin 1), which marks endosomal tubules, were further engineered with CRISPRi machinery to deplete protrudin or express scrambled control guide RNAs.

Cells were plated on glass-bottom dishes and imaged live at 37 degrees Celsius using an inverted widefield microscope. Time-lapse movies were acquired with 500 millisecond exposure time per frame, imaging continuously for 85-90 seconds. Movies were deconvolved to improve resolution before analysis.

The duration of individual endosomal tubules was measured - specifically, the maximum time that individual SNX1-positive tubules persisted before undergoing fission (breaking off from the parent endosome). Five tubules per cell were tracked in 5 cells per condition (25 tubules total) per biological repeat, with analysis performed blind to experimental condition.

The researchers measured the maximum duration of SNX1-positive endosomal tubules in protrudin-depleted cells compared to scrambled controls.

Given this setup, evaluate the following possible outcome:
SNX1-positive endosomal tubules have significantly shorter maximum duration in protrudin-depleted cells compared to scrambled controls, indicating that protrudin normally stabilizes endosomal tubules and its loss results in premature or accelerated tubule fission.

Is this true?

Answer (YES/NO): NO